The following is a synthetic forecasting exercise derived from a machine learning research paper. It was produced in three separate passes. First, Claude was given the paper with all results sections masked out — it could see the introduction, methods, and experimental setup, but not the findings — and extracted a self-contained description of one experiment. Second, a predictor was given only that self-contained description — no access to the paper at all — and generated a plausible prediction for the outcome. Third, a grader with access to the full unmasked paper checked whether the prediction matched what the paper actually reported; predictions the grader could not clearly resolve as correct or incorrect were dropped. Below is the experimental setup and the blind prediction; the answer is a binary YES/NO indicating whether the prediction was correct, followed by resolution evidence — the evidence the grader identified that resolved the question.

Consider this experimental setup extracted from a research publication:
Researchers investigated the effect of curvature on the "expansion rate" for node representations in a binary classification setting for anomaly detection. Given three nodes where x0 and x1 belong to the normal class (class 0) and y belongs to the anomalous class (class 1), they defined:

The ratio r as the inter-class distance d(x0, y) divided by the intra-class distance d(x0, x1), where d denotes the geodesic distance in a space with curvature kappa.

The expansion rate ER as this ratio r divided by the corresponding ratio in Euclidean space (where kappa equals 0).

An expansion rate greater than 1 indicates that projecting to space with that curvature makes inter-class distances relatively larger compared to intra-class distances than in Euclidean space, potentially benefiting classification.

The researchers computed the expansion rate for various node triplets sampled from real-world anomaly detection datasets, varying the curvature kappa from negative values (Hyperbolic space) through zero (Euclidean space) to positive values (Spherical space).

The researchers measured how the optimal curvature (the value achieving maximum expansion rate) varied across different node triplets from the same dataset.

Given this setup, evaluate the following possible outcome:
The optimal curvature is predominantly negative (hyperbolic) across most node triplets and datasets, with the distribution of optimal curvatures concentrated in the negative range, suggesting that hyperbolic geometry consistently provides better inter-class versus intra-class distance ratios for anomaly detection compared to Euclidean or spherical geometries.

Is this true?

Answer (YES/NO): NO